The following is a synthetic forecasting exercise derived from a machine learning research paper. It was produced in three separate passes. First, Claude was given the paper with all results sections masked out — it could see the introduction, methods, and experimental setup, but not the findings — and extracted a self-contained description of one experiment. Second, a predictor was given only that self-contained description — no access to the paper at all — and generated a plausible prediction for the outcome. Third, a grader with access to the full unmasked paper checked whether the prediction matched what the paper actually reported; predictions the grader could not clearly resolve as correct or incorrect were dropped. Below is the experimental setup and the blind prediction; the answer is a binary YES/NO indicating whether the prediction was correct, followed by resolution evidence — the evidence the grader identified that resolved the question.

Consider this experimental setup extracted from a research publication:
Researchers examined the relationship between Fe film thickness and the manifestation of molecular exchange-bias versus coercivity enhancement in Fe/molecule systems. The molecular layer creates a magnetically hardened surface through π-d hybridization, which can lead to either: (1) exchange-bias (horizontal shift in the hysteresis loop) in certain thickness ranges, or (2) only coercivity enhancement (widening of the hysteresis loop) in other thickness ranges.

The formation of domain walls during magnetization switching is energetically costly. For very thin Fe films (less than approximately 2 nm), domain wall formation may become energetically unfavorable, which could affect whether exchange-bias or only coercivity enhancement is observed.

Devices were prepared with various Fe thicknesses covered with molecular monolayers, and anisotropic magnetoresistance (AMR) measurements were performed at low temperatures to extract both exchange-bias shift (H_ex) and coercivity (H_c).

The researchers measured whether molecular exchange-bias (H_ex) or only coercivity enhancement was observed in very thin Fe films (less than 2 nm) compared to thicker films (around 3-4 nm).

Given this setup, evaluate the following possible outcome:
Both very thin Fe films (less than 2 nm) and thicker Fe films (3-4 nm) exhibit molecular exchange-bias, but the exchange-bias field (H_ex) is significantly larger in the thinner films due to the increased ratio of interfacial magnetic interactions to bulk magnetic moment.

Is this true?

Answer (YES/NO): NO